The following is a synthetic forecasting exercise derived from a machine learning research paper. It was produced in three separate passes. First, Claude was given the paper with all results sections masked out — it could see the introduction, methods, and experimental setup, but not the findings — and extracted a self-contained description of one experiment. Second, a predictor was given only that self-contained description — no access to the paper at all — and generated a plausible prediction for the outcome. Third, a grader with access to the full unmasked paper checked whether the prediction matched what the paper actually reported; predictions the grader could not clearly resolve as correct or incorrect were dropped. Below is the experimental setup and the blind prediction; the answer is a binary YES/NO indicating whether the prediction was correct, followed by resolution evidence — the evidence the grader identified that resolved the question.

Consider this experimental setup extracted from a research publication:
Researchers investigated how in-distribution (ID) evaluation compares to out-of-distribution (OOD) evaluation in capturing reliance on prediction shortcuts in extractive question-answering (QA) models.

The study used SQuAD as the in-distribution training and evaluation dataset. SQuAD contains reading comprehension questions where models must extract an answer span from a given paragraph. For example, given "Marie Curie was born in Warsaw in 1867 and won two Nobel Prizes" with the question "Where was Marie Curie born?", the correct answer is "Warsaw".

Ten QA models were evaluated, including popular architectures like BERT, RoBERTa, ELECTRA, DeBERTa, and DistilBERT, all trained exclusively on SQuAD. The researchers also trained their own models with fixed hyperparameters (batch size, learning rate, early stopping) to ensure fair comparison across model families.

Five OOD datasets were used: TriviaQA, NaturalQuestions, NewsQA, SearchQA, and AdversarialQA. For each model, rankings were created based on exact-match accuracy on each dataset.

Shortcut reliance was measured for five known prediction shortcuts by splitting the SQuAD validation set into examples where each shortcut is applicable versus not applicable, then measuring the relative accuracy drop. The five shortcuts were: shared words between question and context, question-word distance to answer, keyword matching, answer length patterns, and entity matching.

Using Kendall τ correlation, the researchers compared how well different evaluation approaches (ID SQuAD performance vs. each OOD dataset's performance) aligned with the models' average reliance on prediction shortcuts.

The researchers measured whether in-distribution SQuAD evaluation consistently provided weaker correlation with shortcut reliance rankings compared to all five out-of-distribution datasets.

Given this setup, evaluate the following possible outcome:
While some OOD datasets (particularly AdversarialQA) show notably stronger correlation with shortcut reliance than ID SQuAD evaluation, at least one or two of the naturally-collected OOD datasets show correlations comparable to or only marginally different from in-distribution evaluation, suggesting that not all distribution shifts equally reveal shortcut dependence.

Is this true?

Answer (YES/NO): NO